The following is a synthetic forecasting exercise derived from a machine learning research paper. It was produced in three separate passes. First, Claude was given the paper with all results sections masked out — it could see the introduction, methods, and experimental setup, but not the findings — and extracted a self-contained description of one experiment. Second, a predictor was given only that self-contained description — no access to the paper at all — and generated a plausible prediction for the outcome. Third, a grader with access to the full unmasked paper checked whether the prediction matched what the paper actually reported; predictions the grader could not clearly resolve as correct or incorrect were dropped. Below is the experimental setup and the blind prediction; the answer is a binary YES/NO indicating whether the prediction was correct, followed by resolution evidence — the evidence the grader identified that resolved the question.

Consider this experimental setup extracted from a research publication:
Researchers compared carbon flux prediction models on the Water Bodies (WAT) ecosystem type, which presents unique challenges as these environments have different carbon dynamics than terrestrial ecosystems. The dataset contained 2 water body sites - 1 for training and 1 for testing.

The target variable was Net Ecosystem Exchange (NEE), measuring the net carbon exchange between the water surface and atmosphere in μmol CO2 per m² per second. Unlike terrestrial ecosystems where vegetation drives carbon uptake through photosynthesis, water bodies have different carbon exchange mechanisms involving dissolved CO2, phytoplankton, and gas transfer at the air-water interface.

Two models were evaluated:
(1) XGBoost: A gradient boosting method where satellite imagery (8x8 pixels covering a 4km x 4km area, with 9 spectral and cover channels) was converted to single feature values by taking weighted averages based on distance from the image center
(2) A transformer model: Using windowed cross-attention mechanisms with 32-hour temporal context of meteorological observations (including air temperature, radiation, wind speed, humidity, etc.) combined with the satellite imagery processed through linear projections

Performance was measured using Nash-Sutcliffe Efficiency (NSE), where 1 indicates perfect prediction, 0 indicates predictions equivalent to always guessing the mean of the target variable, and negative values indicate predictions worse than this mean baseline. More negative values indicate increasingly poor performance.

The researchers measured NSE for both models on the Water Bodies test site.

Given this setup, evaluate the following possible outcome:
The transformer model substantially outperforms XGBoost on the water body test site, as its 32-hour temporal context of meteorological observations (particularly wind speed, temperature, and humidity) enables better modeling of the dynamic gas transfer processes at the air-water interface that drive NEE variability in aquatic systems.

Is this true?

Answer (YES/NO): NO